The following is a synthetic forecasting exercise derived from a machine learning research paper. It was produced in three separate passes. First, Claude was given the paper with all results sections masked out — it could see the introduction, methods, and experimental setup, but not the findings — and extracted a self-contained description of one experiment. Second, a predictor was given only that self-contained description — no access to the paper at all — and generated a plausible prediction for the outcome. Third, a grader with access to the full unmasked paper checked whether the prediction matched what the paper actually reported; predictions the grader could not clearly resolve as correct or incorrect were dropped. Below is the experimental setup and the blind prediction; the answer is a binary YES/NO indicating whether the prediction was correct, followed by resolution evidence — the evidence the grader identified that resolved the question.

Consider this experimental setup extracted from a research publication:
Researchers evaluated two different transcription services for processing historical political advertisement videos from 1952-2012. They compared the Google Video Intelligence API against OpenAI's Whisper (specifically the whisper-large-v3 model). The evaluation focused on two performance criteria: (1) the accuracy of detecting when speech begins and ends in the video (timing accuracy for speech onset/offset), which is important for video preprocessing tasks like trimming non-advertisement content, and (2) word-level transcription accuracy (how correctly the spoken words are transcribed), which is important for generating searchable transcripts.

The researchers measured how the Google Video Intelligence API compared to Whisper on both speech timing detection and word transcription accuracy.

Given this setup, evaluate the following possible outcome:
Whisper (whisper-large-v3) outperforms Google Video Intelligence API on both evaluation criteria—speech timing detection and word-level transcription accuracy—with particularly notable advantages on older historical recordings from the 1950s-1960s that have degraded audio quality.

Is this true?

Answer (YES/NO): NO